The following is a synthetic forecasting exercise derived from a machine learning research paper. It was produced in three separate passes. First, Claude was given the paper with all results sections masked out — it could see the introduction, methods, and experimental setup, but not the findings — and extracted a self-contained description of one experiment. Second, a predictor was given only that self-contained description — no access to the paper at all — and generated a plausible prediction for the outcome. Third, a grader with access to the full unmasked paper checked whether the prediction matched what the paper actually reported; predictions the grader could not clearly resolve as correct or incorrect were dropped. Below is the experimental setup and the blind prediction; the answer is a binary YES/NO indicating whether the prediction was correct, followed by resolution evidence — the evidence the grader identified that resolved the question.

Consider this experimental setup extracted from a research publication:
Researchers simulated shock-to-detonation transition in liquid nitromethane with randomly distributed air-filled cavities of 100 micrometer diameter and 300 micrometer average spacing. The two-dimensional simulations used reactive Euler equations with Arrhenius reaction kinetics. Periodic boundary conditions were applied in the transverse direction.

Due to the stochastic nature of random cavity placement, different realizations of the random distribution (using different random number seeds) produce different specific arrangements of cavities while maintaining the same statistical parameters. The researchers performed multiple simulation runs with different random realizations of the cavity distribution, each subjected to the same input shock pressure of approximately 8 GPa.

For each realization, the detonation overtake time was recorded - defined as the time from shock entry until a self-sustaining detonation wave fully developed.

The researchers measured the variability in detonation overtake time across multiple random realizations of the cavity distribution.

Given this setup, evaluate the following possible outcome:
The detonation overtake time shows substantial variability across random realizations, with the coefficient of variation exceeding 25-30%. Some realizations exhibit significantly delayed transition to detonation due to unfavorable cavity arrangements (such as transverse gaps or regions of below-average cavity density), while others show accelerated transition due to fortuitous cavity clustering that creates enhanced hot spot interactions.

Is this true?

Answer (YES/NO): NO